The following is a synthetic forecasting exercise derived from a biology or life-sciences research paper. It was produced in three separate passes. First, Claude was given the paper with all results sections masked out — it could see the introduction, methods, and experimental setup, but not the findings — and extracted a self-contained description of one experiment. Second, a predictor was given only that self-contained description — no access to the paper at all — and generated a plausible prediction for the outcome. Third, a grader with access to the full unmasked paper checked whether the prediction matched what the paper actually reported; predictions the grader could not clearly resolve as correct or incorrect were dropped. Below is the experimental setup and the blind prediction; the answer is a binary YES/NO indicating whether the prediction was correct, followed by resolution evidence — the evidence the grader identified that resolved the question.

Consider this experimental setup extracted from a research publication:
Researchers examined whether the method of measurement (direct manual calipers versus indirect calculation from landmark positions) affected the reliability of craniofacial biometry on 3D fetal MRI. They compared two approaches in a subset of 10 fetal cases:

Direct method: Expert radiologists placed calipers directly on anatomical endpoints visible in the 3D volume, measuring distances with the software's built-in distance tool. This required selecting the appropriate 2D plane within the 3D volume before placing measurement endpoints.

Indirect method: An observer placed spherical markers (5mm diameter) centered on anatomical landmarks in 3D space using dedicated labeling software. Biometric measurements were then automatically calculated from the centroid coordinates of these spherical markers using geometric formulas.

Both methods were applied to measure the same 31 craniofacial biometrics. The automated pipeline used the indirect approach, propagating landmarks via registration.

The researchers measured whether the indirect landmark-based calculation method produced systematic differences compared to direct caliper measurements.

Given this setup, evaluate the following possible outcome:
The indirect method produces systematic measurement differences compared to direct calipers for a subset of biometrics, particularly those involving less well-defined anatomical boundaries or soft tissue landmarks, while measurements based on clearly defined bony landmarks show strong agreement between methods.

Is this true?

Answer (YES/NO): YES